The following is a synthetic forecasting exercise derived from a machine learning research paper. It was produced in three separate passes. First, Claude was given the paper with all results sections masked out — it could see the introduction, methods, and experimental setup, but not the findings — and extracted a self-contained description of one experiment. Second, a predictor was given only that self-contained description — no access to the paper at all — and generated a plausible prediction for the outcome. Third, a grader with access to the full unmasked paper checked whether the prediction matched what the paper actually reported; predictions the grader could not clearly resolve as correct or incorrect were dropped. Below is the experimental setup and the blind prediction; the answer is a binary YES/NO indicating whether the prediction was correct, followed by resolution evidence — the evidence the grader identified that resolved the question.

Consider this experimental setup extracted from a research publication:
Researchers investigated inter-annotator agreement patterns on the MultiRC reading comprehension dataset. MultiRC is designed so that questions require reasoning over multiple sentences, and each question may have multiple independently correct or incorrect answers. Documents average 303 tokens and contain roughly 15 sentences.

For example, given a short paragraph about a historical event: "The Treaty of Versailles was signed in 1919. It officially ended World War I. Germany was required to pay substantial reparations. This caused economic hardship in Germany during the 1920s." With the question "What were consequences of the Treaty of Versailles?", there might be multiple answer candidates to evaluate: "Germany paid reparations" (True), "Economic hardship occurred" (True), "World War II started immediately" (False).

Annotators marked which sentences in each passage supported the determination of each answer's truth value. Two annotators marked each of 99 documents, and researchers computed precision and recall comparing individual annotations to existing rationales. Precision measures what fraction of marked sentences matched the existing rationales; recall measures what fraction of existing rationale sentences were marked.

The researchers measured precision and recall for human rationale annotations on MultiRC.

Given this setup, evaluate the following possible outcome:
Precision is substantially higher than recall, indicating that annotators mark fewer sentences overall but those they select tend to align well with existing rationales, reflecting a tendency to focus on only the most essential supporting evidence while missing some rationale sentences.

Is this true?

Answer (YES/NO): NO